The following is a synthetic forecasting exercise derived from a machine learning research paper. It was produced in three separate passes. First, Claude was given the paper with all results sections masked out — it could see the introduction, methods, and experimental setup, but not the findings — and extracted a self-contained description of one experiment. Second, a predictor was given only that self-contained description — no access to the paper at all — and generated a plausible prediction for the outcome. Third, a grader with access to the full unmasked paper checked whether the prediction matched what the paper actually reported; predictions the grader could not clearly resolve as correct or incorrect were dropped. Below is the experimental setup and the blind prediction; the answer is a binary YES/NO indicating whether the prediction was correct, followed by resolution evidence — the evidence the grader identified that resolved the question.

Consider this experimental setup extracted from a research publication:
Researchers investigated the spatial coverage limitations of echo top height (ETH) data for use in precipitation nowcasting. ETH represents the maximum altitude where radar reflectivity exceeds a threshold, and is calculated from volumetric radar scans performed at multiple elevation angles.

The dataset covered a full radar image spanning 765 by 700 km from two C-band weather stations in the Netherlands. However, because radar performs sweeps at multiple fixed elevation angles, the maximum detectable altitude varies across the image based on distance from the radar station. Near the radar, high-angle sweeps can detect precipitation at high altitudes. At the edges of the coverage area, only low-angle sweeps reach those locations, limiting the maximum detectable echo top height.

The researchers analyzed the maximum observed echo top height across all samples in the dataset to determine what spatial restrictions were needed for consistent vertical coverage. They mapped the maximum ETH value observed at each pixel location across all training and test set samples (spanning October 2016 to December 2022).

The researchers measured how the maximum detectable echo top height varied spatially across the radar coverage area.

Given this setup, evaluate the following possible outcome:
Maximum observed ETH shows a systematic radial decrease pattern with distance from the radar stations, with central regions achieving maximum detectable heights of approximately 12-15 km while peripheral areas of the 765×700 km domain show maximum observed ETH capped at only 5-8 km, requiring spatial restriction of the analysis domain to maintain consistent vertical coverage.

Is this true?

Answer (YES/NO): NO